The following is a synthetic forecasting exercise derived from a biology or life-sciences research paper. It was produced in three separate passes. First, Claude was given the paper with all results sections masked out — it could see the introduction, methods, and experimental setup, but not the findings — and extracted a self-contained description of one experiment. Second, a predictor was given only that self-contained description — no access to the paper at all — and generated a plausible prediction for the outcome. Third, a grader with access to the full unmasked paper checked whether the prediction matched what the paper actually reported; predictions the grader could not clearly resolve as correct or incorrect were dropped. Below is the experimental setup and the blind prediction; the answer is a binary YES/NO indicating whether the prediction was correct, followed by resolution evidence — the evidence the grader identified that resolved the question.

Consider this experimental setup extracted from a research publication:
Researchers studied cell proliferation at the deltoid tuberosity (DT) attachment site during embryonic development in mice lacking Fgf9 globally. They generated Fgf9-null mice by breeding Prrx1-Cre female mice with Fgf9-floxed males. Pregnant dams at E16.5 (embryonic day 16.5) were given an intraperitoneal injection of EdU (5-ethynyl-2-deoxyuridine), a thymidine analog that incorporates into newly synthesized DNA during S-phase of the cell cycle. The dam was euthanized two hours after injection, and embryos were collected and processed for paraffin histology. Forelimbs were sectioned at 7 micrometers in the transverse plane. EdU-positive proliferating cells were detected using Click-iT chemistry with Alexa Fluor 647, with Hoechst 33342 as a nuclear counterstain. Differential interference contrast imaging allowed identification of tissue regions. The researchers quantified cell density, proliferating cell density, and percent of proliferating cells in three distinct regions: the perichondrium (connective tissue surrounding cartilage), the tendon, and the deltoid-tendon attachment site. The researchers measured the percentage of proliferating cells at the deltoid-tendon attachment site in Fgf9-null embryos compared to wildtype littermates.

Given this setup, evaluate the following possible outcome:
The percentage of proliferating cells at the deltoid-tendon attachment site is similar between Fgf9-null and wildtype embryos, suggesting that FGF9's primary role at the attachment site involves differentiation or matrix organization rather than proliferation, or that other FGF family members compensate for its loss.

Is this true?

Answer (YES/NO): NO